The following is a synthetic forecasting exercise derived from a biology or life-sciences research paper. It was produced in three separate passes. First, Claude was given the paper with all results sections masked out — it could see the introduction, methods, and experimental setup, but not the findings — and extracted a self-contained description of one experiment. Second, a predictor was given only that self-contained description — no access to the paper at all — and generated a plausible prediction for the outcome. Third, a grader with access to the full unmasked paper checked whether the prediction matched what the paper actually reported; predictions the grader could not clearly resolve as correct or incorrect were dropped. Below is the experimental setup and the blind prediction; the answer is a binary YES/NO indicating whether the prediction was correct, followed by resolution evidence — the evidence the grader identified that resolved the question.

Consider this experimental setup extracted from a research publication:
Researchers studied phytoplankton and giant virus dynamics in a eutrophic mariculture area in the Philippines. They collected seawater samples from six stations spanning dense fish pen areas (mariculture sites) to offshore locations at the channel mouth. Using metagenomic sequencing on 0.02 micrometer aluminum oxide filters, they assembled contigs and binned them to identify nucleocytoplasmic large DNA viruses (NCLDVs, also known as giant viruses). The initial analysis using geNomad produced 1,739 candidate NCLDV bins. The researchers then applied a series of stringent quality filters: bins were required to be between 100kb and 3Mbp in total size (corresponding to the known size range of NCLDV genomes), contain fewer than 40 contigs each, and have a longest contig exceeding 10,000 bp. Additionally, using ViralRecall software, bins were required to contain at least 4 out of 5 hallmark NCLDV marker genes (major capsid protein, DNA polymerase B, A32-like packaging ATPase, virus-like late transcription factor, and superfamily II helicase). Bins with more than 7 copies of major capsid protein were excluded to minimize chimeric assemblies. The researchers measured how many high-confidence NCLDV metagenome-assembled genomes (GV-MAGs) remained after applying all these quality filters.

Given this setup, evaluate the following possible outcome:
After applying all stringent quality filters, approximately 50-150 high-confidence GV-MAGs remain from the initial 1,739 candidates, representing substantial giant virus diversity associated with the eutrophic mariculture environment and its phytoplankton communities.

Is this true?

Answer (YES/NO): YES